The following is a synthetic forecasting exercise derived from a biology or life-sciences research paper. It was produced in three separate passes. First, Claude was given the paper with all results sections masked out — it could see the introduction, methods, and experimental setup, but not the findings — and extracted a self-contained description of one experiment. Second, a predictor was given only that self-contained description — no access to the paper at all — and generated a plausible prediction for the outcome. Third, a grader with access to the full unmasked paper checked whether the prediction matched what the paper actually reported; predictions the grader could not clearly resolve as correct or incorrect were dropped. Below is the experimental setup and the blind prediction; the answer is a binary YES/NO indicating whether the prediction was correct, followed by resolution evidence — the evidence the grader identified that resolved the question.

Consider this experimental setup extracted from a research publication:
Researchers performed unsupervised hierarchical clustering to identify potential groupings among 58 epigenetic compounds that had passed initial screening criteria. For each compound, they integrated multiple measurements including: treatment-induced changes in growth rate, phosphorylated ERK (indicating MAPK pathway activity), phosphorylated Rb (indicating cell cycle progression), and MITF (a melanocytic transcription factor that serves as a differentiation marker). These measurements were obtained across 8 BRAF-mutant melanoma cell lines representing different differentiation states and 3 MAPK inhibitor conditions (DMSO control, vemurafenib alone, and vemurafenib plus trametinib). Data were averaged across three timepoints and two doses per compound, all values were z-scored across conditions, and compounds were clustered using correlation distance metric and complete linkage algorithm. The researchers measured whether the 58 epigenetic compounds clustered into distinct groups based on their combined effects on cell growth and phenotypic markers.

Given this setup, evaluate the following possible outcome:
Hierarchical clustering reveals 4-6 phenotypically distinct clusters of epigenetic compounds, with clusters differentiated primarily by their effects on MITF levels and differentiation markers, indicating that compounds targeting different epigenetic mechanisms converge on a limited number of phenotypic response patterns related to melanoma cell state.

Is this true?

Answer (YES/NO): NO